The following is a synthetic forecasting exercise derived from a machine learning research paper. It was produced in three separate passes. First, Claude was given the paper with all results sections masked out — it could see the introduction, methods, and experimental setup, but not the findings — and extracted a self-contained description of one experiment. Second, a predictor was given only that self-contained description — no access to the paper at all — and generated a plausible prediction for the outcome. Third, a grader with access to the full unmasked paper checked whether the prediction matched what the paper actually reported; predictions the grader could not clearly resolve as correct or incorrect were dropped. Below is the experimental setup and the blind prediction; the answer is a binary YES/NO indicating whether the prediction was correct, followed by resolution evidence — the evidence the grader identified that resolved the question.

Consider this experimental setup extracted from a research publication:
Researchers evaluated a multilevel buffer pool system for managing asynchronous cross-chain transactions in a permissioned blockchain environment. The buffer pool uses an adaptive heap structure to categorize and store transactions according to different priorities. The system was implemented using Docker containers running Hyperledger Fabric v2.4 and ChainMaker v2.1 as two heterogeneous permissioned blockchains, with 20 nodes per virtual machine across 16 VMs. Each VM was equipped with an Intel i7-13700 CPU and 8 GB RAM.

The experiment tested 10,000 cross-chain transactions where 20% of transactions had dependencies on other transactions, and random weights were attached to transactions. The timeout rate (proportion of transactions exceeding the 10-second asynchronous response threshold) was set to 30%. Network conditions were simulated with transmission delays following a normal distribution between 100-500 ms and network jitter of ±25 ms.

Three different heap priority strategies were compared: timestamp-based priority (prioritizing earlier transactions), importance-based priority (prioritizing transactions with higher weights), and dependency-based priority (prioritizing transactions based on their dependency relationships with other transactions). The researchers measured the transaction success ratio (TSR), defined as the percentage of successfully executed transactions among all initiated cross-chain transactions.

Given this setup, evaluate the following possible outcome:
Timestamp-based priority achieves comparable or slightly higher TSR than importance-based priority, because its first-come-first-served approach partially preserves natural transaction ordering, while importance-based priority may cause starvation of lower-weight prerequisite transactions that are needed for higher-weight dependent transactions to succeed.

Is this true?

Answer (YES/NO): YES